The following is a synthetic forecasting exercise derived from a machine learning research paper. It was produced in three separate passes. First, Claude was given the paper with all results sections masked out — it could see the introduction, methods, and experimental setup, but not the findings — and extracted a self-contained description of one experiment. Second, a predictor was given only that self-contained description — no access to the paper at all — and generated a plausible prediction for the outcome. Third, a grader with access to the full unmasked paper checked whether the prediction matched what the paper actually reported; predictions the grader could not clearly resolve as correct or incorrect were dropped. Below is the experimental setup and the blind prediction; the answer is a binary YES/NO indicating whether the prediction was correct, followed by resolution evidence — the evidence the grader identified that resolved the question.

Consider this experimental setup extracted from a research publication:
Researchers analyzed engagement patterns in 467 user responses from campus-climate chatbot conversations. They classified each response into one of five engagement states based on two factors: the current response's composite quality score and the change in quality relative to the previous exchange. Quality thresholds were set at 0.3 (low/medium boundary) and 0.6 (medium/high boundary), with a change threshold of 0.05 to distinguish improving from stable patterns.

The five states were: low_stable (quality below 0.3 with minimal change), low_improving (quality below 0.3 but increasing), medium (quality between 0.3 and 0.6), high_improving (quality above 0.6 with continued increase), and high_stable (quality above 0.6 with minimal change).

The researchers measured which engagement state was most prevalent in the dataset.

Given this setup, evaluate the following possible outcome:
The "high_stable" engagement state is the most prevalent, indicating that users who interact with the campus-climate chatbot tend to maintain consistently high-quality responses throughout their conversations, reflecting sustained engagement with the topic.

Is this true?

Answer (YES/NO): NO